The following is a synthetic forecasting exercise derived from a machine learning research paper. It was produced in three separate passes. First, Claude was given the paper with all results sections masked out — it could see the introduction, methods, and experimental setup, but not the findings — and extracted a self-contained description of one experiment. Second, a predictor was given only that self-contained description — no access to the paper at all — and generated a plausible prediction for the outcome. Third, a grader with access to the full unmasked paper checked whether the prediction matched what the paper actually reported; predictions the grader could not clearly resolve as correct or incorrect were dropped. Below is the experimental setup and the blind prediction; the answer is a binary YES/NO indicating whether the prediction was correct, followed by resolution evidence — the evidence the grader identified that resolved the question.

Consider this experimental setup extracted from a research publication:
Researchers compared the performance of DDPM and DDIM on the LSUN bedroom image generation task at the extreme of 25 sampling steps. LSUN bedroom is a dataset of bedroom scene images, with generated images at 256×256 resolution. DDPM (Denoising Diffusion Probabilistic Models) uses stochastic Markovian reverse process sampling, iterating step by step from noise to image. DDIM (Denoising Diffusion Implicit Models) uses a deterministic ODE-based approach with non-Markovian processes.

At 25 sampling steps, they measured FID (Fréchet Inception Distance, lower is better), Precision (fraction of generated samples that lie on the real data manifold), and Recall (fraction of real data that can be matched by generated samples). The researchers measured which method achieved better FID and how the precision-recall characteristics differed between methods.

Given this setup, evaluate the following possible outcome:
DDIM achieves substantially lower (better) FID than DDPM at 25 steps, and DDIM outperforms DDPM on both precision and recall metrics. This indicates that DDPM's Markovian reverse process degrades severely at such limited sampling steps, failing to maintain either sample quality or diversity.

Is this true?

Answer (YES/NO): NO